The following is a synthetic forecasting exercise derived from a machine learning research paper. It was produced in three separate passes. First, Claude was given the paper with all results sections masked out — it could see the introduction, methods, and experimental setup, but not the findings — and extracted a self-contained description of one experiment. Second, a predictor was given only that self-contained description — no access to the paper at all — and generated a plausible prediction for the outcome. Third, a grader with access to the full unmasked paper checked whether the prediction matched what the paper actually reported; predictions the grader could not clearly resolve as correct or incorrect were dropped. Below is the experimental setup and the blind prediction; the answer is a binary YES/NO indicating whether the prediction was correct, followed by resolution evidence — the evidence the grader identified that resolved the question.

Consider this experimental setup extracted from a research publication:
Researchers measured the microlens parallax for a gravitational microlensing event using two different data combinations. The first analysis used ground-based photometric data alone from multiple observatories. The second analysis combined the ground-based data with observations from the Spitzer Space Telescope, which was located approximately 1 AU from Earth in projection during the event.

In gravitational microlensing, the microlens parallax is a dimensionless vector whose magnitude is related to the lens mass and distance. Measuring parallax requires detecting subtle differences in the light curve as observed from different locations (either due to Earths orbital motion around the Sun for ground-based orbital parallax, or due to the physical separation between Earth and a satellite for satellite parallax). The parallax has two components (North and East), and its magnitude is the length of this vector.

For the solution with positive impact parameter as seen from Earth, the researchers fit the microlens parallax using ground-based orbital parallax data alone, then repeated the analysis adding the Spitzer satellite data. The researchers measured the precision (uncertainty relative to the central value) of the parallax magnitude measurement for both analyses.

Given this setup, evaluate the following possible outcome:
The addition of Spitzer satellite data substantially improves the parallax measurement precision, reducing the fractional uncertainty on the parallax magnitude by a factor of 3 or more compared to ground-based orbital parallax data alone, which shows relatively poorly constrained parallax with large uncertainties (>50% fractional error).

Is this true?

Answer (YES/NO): YES